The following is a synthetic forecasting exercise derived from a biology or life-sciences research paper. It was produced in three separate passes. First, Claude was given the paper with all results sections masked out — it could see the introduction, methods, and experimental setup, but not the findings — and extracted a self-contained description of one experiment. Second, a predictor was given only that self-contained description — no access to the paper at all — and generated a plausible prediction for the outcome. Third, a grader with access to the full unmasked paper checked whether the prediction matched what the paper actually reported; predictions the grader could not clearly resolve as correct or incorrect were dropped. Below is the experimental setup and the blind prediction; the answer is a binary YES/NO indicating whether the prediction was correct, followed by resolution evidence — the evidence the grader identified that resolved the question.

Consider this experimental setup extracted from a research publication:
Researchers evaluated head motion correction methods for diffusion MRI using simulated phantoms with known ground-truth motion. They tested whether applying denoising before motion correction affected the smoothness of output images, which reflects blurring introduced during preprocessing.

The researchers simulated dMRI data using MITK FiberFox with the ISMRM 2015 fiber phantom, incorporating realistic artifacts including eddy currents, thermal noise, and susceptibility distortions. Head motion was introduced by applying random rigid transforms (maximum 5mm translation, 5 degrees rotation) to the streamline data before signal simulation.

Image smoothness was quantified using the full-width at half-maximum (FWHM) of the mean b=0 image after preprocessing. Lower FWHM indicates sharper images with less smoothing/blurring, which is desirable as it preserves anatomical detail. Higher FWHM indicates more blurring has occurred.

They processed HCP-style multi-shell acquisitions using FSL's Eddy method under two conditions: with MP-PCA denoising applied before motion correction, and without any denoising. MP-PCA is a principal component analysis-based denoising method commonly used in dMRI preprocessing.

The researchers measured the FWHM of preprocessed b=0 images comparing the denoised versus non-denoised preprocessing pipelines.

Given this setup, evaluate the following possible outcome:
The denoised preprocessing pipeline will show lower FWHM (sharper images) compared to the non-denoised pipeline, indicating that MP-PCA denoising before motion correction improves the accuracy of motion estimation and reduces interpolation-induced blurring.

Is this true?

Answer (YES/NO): NO